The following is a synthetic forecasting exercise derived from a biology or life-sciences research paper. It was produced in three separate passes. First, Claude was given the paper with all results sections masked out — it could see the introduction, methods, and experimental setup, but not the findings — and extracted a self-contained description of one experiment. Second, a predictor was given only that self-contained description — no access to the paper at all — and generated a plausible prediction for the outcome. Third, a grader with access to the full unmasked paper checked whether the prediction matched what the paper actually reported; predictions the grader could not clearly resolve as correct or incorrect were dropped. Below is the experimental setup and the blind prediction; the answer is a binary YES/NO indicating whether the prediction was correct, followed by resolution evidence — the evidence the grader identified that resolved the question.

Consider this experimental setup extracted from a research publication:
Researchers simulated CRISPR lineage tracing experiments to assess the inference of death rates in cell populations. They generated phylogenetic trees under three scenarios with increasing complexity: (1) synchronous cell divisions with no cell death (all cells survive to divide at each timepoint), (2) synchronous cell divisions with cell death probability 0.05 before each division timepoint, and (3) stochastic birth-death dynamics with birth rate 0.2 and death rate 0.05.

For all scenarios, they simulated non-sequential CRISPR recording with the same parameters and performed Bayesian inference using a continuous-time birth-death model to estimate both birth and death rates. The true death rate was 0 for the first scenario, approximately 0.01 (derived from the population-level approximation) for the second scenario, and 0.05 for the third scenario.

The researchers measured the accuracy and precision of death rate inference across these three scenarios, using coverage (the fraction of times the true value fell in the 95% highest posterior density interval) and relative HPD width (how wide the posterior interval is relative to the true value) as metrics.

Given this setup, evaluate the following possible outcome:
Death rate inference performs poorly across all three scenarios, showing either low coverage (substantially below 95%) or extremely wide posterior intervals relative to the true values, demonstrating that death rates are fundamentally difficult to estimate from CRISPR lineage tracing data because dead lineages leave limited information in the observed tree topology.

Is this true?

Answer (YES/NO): NO